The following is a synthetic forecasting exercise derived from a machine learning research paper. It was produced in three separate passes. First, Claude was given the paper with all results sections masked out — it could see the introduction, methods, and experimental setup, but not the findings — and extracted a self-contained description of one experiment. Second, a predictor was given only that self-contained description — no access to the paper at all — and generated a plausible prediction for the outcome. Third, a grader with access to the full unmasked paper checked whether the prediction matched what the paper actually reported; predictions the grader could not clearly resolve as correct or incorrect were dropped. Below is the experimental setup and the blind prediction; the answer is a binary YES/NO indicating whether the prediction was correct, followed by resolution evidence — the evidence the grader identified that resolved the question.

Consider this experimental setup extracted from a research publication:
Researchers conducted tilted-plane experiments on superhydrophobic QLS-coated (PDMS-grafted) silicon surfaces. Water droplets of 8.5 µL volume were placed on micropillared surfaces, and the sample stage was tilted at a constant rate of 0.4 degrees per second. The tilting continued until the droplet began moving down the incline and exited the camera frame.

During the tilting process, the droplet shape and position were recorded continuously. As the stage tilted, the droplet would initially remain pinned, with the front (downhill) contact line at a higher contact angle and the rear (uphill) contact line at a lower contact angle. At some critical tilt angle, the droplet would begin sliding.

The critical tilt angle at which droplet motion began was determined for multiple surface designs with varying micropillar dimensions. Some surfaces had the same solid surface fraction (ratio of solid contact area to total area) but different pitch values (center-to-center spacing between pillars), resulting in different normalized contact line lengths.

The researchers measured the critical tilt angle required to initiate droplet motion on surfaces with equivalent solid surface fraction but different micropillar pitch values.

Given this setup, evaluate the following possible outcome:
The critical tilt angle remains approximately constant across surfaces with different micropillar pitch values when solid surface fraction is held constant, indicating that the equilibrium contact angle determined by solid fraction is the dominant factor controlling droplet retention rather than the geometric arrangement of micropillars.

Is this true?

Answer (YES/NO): NO